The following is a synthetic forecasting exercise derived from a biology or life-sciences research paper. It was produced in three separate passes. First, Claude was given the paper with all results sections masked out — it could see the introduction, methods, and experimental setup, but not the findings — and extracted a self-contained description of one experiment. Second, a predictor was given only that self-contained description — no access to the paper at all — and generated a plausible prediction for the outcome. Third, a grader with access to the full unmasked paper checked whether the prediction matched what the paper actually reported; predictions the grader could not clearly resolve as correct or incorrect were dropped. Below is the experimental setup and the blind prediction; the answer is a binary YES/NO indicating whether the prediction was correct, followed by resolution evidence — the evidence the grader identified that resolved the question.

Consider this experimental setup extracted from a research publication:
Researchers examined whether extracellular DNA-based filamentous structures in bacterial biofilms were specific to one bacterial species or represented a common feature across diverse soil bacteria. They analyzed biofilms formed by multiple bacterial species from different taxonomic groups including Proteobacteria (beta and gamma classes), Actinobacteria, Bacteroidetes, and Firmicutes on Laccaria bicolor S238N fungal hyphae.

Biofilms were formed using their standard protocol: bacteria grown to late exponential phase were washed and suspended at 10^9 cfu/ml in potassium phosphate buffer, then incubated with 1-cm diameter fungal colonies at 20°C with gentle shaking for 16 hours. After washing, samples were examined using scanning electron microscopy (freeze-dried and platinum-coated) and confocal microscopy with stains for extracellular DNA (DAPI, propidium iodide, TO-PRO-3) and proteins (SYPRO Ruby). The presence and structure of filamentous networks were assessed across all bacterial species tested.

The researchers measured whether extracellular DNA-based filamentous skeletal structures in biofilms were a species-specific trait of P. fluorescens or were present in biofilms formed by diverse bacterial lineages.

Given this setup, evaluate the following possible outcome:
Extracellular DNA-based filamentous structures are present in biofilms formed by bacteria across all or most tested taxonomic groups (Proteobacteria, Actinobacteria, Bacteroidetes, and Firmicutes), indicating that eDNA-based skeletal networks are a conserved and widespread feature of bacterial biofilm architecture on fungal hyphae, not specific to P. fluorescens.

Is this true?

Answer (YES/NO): YES